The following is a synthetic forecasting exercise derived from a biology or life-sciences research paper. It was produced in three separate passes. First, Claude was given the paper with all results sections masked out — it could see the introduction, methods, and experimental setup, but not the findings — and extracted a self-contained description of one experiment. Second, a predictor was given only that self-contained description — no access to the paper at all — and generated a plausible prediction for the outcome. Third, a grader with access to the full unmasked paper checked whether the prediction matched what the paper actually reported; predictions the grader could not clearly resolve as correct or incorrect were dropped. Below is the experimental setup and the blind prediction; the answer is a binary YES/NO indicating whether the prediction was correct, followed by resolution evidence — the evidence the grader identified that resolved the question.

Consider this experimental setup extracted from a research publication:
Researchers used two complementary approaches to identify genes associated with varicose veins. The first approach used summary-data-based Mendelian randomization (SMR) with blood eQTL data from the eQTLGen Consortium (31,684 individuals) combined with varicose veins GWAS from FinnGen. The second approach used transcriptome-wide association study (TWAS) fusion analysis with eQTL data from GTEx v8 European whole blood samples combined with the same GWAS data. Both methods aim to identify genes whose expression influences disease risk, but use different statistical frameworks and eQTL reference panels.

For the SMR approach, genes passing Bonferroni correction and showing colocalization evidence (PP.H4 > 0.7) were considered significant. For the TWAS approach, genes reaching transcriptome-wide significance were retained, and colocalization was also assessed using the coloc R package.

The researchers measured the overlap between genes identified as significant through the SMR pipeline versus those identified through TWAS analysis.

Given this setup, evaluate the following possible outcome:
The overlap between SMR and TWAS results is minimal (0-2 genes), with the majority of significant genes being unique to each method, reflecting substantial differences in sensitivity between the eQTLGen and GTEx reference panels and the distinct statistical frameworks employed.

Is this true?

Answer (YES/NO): NO